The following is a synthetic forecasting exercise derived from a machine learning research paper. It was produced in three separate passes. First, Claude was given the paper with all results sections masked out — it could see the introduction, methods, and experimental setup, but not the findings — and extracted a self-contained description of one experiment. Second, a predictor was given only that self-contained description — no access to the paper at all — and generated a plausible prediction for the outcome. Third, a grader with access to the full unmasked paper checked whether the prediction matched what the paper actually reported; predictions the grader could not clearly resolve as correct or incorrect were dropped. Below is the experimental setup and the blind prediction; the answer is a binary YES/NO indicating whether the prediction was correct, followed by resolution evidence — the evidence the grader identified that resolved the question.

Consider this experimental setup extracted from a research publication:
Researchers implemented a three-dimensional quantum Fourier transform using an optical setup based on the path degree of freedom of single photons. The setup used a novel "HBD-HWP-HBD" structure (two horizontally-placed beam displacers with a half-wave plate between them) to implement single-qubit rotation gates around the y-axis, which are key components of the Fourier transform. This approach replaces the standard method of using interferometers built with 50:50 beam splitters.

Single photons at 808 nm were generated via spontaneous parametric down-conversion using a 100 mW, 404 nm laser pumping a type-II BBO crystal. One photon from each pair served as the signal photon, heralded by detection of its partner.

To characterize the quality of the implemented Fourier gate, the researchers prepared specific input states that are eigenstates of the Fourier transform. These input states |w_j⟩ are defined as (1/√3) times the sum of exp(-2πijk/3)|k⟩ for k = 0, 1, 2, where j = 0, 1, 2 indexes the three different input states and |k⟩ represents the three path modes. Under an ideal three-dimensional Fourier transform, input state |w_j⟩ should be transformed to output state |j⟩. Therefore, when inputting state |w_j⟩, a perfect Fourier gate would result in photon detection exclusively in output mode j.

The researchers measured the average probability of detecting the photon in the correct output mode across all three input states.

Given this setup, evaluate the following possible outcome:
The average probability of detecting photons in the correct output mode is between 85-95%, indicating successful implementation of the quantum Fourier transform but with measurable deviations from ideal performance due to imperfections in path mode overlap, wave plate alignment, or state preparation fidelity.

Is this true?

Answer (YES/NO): NO